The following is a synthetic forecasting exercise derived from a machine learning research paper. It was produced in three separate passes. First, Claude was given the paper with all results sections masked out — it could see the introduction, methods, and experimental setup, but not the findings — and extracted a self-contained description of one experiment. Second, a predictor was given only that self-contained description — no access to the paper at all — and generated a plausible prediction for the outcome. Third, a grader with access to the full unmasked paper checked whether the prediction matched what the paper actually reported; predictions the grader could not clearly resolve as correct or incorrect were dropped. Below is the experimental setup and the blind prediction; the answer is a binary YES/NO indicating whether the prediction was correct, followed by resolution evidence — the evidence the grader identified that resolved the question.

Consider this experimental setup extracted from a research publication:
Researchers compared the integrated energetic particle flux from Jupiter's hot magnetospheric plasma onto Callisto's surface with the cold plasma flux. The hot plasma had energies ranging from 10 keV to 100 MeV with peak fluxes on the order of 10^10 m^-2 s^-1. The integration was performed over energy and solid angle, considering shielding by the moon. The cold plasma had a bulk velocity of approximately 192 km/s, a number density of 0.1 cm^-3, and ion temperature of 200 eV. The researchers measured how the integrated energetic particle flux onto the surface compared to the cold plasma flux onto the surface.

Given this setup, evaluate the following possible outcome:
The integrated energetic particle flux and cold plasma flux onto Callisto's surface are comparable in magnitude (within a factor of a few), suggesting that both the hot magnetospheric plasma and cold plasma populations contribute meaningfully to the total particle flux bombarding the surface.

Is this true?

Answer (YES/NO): YES